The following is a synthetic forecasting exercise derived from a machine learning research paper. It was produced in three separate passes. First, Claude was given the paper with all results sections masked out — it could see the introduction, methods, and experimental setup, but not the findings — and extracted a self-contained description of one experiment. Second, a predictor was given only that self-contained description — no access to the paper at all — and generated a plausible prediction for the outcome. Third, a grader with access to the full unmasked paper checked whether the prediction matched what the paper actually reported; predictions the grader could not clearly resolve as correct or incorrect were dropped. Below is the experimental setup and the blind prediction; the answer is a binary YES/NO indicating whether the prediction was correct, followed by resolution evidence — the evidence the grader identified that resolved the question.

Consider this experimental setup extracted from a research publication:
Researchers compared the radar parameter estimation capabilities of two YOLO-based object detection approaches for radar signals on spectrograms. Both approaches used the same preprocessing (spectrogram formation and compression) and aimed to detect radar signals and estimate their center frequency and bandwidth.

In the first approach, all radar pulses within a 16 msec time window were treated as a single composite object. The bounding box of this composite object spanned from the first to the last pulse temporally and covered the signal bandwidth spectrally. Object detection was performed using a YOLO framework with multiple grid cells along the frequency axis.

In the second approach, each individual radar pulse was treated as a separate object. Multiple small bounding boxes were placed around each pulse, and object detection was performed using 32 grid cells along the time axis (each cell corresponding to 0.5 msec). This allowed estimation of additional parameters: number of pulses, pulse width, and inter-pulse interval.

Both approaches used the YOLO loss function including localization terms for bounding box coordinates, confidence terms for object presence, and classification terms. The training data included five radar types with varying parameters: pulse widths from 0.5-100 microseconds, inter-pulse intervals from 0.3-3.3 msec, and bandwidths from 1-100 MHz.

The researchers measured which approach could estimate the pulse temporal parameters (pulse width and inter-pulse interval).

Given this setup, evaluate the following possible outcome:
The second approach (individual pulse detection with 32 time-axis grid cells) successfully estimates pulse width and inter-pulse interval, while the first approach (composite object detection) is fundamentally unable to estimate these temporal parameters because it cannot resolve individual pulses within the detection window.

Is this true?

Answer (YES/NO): YES